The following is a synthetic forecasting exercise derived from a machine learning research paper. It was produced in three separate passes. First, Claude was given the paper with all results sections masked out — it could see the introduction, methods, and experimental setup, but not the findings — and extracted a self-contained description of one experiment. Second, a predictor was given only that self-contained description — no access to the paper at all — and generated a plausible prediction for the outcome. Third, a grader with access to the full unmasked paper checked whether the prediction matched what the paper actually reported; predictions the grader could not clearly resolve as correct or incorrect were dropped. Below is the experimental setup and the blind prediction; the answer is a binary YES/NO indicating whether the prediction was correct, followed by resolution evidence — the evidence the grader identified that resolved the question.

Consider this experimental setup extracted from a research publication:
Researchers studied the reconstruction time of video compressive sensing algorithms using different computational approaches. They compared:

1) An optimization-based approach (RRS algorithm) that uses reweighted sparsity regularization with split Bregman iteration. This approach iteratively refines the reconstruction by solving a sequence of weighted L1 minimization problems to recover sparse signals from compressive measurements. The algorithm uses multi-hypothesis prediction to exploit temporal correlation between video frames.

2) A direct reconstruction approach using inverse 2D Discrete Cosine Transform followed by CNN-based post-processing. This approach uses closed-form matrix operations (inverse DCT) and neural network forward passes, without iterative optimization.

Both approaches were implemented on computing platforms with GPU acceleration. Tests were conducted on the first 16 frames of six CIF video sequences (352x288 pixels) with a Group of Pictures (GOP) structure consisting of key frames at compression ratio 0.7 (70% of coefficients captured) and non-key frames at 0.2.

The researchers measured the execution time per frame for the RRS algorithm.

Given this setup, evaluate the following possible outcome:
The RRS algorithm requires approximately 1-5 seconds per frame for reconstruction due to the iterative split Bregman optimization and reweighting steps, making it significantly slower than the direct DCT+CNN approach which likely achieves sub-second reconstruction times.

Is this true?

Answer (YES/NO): NO